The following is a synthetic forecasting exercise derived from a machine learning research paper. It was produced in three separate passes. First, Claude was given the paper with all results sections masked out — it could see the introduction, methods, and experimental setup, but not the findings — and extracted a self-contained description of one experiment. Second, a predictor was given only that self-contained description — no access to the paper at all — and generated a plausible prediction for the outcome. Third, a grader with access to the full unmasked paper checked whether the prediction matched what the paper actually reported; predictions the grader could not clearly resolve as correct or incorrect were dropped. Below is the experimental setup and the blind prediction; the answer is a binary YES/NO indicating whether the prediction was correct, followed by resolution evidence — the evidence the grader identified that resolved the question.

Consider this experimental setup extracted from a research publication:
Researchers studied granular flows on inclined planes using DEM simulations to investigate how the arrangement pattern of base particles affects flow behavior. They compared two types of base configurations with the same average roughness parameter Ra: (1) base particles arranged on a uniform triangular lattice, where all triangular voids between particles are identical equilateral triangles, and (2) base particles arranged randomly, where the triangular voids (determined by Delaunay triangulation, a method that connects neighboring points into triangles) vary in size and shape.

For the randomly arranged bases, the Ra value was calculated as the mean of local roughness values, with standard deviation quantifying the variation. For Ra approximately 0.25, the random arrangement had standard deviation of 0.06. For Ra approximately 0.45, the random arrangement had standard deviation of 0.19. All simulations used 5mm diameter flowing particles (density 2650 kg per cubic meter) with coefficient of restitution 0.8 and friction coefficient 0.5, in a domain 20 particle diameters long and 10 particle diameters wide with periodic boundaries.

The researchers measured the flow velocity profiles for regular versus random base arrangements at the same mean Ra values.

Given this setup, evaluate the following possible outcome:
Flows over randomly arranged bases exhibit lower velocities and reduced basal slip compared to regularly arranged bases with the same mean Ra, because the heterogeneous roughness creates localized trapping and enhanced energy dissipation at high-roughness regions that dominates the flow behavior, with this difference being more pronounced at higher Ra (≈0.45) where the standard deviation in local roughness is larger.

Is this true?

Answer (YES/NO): NO